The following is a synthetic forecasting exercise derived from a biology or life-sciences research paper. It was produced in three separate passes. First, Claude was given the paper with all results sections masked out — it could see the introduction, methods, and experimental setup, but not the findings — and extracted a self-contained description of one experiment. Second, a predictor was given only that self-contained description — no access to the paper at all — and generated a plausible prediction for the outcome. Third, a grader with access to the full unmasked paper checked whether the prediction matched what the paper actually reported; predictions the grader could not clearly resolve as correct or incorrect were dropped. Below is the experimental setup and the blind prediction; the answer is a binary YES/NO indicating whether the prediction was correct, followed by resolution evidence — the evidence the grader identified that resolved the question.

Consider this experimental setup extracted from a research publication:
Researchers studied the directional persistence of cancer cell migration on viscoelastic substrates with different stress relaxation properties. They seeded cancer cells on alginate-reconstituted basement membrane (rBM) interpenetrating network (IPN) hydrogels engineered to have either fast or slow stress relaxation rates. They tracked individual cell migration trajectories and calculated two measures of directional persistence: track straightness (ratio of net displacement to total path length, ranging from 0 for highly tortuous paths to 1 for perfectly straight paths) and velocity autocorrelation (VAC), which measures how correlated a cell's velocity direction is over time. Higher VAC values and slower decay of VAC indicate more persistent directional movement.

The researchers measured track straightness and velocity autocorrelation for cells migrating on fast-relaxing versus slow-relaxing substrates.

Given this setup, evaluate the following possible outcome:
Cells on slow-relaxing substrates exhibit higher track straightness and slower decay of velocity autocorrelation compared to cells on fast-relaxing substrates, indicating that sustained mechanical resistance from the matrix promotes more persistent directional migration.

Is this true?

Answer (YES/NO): NO